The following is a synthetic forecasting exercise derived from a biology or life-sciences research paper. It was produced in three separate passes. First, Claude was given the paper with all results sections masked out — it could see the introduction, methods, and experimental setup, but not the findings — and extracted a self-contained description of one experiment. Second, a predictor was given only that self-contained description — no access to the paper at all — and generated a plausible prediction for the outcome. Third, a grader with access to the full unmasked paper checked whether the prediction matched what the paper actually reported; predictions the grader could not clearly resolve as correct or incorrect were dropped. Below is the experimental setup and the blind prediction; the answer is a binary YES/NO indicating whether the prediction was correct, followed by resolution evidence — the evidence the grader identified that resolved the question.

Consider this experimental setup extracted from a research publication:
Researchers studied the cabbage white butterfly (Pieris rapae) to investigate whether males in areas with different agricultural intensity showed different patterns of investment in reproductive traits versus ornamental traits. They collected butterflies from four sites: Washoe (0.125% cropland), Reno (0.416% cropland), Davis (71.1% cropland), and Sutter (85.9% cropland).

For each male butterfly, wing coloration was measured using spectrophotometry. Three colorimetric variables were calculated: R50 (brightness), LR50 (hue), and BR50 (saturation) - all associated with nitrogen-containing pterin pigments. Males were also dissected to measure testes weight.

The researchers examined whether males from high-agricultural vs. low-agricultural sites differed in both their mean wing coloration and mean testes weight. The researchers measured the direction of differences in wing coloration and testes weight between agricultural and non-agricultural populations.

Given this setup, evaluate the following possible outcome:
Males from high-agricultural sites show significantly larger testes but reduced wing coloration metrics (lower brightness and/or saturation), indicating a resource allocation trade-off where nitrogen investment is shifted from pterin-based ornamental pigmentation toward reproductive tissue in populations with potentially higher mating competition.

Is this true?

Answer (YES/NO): NO